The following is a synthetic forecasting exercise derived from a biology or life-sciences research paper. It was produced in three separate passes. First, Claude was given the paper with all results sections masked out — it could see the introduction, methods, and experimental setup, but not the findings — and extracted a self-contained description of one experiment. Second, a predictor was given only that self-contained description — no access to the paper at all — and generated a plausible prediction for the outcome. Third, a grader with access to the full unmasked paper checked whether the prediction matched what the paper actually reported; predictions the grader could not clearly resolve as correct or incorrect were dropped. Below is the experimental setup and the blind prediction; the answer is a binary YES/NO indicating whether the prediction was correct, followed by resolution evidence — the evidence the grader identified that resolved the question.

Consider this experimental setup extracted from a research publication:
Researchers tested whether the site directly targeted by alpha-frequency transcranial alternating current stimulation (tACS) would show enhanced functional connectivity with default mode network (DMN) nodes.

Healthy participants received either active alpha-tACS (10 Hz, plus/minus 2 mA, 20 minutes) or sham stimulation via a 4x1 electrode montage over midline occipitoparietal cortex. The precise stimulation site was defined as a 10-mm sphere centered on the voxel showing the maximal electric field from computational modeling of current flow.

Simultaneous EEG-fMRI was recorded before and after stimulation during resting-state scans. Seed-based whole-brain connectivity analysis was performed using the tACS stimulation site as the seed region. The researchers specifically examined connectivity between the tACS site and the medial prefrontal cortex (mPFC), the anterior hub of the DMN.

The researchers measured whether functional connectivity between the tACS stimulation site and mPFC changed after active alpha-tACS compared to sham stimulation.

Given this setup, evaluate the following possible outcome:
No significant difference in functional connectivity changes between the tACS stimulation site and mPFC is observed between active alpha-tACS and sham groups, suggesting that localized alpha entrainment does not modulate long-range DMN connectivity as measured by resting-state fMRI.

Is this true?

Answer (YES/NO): NO